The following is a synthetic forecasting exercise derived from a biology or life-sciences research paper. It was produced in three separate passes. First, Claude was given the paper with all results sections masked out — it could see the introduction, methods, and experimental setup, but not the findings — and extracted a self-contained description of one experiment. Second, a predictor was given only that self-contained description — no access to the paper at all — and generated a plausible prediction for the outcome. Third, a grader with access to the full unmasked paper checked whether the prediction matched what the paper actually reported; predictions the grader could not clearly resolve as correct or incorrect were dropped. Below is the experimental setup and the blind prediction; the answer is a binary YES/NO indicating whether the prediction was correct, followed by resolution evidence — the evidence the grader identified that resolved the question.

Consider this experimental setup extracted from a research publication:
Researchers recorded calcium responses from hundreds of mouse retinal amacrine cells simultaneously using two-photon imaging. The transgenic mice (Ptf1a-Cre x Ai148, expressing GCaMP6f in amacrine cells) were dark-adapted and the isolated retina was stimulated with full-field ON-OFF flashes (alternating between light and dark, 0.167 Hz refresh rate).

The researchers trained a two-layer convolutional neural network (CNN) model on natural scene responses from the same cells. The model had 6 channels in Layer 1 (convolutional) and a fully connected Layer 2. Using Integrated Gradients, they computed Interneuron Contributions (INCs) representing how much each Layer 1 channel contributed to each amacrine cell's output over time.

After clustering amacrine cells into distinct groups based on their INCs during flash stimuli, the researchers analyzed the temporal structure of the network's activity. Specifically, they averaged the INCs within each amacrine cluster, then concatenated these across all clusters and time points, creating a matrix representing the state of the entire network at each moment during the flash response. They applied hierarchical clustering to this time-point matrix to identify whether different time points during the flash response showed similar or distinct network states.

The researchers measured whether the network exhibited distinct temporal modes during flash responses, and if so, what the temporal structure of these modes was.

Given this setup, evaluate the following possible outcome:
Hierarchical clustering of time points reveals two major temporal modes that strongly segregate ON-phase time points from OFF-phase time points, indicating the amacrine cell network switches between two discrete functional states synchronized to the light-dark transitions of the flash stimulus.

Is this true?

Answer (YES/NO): NO